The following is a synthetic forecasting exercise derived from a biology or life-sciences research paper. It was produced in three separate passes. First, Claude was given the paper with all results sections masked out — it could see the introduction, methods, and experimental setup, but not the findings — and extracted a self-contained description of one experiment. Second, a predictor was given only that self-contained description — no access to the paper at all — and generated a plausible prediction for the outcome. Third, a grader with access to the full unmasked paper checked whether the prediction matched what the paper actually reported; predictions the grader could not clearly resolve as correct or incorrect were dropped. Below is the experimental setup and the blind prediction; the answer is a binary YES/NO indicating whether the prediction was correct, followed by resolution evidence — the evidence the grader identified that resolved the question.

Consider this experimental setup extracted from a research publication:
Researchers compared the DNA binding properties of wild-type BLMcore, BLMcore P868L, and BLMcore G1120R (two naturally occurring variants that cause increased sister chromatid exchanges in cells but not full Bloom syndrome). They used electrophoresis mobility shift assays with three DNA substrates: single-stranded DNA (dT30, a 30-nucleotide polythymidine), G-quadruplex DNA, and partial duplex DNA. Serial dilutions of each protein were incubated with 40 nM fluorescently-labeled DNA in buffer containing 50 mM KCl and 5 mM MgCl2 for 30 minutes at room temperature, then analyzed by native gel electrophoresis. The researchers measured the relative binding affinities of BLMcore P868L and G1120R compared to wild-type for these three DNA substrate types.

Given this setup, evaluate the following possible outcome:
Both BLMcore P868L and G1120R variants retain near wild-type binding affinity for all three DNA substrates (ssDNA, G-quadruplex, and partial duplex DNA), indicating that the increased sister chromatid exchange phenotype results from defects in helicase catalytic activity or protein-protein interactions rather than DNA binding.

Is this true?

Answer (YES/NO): YES